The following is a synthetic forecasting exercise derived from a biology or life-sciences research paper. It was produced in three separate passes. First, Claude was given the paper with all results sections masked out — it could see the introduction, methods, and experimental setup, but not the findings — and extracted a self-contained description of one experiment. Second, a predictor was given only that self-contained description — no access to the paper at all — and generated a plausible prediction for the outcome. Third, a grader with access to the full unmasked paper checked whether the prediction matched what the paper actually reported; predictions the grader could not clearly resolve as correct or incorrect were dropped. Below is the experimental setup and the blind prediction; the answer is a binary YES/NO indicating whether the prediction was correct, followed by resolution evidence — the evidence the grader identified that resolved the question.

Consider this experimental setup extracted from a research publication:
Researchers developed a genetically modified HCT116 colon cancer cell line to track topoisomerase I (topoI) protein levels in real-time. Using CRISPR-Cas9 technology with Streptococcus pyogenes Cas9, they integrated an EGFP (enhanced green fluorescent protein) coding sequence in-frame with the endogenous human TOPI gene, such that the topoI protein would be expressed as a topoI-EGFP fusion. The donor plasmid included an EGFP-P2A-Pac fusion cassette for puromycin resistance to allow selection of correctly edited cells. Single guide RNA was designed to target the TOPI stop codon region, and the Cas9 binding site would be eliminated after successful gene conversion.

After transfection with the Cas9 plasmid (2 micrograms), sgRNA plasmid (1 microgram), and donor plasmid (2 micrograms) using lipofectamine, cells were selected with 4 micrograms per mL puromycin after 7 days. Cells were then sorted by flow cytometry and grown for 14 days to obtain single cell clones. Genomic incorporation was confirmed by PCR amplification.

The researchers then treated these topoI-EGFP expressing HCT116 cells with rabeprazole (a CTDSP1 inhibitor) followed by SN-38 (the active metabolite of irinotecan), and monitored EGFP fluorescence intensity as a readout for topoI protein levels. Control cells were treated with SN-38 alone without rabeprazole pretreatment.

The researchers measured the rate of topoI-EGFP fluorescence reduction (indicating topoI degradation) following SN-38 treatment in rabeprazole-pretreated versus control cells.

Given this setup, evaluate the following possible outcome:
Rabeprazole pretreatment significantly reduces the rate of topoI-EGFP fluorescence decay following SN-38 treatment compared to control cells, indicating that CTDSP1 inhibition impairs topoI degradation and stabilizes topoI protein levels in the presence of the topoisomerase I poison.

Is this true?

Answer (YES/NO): NO